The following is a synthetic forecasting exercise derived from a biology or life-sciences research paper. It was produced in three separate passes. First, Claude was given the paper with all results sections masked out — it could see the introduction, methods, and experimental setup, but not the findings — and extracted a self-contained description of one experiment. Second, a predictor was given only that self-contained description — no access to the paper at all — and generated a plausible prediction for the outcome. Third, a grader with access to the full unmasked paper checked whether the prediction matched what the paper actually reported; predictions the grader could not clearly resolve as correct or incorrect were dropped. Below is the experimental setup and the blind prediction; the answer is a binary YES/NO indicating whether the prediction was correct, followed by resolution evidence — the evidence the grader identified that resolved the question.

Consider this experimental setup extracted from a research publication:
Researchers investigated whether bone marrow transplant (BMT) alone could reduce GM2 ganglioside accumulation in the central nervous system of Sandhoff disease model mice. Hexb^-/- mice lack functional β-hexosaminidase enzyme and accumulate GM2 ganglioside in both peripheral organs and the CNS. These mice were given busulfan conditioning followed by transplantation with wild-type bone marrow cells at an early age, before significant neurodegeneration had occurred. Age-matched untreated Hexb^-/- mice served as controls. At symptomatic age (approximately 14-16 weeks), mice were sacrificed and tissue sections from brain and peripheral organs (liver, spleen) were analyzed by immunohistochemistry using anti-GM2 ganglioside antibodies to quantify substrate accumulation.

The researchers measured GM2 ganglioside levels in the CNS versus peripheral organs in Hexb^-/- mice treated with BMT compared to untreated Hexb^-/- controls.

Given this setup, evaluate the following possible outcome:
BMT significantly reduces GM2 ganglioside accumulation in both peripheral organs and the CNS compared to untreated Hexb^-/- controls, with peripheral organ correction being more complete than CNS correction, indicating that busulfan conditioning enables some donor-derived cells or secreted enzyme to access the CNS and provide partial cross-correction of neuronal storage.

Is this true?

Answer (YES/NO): YES